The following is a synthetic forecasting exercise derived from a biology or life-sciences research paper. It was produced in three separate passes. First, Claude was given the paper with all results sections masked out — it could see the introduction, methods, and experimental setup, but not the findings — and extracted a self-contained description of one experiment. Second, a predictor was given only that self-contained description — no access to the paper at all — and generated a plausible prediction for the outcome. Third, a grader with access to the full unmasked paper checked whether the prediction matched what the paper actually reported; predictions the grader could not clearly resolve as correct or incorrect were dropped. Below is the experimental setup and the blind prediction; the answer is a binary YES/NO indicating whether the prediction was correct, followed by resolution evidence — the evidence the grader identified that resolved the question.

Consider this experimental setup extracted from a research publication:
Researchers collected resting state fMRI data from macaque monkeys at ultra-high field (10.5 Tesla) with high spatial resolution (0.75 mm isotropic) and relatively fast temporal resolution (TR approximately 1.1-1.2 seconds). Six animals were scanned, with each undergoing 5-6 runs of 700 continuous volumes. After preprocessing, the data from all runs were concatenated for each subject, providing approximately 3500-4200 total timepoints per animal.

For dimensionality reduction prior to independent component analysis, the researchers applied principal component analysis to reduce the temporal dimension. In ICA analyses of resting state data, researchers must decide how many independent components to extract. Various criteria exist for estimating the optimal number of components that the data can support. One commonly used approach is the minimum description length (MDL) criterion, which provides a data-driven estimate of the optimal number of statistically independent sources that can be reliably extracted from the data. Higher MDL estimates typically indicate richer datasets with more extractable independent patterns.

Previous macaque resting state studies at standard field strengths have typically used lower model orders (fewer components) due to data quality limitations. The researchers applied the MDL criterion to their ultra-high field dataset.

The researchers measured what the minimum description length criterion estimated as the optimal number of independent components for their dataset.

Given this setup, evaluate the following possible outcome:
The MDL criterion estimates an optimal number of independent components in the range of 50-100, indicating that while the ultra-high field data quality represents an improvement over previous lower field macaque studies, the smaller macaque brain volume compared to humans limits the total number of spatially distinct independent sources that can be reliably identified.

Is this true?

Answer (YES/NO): NO